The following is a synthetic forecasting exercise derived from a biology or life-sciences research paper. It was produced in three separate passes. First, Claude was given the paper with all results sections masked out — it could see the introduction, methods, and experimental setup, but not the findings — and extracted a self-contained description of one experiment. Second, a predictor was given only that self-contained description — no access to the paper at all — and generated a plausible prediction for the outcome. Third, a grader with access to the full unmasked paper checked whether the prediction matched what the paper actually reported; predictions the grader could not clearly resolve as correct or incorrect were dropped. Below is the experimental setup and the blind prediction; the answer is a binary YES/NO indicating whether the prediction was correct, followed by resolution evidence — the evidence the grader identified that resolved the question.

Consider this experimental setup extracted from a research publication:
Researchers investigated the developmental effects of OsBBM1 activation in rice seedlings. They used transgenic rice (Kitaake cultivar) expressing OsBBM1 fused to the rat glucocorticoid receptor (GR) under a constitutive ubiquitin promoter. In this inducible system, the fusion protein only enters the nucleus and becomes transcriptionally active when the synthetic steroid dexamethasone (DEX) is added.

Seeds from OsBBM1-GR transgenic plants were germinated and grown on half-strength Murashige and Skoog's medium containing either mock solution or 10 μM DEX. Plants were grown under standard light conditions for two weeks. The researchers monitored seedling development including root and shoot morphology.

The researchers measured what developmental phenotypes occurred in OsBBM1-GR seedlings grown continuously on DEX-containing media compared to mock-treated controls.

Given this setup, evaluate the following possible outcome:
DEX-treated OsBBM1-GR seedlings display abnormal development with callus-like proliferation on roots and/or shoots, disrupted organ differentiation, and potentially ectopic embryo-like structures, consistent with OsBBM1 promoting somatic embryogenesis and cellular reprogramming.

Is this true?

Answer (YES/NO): YES